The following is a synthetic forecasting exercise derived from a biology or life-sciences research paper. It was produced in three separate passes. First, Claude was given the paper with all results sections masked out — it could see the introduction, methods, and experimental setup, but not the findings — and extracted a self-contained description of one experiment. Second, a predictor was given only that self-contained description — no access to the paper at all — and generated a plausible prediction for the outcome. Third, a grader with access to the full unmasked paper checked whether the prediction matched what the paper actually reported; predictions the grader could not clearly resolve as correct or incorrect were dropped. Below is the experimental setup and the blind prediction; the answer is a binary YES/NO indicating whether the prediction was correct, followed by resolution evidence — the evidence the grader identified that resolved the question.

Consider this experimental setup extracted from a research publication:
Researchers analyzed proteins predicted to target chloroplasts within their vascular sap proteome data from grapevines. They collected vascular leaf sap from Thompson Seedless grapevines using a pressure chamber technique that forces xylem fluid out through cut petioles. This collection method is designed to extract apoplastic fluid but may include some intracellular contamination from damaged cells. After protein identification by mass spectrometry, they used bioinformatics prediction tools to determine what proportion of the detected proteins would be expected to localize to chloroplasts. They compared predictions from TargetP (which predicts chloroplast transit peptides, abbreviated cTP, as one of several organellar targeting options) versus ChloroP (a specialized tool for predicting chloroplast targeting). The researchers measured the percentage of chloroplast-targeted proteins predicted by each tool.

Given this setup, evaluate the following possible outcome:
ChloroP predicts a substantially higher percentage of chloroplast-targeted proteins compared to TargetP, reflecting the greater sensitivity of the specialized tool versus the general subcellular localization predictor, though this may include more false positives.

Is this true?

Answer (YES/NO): YES